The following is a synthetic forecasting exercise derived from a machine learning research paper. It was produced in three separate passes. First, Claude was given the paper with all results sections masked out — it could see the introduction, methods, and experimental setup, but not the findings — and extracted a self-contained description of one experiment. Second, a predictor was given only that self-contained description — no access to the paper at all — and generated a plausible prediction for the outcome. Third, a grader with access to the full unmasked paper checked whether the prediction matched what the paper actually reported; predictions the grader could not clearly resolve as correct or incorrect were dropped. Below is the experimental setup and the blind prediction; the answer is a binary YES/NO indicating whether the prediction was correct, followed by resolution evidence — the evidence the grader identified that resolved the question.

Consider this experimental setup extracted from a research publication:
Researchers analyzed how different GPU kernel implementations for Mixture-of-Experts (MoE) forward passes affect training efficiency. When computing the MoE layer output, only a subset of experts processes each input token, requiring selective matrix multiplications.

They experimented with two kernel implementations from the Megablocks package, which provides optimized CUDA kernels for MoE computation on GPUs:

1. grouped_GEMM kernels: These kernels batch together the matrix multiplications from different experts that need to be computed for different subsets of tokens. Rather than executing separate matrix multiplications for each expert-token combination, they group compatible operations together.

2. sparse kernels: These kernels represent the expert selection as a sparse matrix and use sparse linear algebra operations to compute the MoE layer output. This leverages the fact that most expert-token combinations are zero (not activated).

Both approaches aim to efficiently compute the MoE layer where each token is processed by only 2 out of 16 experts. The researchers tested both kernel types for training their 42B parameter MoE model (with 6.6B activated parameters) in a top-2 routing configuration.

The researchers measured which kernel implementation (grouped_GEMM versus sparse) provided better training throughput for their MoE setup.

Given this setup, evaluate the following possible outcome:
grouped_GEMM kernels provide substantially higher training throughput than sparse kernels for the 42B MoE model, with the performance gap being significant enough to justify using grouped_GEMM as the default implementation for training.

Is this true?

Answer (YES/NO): YES